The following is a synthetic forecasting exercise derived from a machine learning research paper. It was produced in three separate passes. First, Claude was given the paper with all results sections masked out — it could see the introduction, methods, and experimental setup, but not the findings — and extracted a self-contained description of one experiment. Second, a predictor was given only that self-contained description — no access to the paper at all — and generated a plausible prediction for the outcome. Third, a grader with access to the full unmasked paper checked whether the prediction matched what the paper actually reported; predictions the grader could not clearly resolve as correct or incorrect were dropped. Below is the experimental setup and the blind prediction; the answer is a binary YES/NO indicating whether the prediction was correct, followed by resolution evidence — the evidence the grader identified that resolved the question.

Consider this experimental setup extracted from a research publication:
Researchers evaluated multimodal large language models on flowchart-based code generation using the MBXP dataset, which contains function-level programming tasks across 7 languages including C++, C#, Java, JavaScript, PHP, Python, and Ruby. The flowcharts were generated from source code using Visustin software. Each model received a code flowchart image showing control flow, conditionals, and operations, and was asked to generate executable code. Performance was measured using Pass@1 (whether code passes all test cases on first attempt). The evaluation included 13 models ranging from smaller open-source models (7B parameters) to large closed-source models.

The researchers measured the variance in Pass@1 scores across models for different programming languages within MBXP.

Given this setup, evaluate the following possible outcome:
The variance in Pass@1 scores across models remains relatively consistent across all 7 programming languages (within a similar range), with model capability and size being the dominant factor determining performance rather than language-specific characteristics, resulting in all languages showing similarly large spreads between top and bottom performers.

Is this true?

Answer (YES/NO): NO